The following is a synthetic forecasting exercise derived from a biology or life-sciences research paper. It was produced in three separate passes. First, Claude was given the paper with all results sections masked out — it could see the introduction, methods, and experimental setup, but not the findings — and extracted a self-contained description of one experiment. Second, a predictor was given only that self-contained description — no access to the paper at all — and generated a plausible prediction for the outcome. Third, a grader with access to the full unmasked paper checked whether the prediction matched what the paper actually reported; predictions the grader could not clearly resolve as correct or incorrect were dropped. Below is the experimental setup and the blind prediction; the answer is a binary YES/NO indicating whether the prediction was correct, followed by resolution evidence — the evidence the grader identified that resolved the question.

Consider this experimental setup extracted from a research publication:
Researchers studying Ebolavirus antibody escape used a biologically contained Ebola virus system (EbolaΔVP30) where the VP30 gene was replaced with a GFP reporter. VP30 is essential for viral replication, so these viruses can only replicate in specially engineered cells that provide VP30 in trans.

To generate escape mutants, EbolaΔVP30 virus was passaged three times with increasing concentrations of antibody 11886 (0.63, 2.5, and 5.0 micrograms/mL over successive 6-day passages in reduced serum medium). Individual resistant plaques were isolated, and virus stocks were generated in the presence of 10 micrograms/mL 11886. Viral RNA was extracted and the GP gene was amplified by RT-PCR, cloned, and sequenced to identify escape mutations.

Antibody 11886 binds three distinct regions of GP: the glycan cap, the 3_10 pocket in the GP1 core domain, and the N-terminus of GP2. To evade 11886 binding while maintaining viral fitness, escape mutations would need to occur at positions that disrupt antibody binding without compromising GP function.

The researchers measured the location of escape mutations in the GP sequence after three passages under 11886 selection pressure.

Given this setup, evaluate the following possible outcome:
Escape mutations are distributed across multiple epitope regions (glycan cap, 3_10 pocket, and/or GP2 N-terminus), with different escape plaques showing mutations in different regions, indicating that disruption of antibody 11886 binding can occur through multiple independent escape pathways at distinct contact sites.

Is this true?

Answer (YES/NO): NO